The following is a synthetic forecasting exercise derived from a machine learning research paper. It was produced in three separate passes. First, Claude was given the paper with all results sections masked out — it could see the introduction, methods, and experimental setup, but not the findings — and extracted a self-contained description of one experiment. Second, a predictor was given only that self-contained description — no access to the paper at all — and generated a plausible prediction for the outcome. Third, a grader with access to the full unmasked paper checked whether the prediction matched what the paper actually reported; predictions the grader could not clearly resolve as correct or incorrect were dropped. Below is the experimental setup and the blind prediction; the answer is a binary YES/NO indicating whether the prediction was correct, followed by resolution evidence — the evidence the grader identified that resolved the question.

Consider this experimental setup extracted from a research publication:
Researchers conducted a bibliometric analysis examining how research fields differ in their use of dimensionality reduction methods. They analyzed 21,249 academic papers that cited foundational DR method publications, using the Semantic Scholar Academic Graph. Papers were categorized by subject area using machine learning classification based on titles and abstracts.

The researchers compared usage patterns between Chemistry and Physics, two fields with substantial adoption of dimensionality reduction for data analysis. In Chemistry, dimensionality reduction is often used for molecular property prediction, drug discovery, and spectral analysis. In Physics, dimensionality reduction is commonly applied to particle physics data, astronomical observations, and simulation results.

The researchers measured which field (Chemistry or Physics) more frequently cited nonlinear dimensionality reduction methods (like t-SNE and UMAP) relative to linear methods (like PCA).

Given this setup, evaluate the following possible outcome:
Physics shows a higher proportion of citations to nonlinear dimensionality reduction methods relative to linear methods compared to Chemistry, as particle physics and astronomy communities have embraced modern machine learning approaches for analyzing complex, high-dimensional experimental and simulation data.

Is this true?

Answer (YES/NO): NO